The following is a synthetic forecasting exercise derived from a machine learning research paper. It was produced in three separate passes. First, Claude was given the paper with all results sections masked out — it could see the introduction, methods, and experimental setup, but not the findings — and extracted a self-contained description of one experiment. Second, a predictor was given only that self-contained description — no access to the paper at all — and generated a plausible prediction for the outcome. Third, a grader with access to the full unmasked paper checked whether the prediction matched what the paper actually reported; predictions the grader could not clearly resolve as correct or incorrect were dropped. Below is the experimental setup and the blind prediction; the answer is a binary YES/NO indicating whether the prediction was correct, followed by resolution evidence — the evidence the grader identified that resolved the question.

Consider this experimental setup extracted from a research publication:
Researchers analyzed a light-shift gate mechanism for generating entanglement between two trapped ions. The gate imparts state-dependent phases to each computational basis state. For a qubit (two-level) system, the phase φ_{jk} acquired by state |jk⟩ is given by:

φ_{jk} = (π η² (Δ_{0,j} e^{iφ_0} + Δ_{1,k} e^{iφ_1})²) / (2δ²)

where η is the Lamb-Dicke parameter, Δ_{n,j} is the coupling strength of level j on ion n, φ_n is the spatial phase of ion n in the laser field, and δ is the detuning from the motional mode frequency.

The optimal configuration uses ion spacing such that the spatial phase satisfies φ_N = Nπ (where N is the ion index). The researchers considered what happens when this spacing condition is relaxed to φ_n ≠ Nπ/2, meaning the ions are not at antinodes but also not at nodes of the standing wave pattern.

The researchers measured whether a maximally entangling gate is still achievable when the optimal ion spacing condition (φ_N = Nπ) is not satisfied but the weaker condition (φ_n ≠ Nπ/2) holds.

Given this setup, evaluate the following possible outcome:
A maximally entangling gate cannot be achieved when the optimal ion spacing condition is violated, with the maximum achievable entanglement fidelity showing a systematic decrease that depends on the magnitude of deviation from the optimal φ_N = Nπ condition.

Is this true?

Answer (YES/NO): NO